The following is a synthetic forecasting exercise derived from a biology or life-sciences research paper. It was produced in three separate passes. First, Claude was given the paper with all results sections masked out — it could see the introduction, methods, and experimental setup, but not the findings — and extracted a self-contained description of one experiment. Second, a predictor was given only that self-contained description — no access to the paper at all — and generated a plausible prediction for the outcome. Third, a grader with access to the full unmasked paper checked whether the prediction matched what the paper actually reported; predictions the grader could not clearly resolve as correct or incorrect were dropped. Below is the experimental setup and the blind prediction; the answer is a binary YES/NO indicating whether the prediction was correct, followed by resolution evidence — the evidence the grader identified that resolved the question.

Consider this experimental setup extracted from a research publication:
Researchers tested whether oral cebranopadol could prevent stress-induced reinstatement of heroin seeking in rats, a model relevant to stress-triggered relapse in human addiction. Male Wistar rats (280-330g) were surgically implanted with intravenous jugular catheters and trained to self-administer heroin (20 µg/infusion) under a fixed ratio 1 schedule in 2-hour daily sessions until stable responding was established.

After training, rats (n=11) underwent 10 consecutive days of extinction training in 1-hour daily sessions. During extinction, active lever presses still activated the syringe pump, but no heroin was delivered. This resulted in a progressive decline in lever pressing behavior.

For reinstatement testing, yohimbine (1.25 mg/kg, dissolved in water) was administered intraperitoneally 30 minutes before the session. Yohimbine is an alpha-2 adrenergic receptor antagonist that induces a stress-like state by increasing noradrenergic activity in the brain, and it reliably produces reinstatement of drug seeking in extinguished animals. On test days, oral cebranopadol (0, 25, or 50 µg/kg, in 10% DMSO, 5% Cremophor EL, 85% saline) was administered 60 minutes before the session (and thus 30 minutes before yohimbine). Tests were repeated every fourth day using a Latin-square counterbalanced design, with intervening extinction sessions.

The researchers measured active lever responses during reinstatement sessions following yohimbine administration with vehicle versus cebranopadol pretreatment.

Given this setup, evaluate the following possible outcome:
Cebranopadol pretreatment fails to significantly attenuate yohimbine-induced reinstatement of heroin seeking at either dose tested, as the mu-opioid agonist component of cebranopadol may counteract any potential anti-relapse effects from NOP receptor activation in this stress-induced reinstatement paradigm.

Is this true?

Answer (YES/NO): NO